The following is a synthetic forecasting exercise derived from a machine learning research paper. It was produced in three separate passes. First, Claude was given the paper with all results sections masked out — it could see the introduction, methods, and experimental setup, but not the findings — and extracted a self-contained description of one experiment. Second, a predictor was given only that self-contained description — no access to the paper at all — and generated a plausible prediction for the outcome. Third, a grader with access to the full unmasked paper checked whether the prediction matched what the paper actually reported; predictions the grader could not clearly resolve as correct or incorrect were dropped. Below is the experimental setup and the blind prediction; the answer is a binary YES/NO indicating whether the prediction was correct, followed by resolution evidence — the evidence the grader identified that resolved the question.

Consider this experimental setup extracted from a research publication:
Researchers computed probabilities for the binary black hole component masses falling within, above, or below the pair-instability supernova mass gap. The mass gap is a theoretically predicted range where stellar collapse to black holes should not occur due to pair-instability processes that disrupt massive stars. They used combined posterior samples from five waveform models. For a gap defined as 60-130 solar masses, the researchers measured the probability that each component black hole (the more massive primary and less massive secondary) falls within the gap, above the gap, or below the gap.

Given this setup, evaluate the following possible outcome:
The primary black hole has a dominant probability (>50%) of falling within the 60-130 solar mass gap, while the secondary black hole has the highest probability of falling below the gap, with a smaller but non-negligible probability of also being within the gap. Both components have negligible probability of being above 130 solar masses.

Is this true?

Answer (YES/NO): NO